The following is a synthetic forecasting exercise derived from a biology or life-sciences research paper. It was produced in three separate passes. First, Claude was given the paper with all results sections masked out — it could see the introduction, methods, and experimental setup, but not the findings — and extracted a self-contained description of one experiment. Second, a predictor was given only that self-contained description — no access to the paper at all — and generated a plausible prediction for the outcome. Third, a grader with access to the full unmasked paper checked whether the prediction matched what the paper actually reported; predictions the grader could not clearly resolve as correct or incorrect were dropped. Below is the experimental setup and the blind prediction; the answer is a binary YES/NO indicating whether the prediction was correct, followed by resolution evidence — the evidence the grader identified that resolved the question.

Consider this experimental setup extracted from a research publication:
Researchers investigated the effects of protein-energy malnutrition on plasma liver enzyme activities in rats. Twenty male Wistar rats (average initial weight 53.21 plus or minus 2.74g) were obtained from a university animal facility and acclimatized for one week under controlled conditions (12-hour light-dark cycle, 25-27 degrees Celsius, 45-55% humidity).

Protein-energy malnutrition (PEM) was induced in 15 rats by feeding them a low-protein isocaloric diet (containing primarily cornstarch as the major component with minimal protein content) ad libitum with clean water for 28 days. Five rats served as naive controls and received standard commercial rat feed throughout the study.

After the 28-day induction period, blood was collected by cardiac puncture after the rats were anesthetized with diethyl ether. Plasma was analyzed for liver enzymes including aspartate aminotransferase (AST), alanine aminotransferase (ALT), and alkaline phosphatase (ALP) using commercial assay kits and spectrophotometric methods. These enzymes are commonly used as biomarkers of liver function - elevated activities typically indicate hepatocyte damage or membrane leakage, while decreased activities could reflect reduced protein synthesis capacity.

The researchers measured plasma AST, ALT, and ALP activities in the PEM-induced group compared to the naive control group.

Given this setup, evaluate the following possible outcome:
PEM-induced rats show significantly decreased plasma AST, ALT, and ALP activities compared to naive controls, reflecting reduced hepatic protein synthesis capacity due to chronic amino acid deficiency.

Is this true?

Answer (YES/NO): NO